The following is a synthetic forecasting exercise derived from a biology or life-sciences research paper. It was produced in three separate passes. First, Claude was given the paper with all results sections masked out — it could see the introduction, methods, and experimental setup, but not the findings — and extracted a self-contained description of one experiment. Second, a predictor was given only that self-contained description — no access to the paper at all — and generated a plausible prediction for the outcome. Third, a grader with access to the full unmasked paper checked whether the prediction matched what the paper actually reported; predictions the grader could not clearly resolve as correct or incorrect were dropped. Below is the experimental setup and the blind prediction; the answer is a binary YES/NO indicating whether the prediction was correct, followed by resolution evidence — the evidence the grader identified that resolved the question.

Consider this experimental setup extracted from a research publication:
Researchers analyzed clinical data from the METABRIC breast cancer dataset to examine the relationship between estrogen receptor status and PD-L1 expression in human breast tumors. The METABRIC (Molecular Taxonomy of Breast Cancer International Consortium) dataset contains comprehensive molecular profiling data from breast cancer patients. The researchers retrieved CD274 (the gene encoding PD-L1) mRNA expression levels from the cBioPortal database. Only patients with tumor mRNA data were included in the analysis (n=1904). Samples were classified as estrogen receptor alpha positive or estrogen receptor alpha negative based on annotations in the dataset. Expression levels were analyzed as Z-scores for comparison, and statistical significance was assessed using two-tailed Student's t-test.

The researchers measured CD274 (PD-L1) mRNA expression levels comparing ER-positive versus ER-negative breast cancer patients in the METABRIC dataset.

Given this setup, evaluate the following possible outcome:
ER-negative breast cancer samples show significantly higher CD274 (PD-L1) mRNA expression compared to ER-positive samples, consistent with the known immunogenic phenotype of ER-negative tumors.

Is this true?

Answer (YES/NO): YES